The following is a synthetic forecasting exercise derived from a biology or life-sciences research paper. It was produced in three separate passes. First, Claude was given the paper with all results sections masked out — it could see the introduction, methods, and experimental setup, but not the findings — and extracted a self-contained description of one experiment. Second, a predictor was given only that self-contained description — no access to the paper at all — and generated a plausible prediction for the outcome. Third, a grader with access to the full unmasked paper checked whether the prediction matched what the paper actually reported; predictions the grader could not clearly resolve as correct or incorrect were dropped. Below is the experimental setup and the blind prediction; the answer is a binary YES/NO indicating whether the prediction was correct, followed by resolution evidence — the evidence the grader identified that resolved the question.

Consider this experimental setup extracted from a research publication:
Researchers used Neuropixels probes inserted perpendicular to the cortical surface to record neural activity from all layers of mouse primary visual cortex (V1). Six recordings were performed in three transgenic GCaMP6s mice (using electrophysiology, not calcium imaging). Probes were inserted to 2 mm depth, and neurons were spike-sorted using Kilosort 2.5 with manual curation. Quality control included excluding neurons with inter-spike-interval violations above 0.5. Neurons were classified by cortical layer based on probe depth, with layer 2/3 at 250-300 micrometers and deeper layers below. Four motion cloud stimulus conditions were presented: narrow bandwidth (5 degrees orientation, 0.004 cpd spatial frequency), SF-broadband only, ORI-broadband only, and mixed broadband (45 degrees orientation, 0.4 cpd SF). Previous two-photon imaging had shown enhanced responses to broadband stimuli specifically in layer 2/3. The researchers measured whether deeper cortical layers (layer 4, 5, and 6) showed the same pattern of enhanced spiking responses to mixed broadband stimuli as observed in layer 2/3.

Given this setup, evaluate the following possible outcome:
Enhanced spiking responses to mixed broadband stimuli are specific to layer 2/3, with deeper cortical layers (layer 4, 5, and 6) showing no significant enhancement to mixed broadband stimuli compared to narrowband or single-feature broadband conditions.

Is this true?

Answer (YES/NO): NO